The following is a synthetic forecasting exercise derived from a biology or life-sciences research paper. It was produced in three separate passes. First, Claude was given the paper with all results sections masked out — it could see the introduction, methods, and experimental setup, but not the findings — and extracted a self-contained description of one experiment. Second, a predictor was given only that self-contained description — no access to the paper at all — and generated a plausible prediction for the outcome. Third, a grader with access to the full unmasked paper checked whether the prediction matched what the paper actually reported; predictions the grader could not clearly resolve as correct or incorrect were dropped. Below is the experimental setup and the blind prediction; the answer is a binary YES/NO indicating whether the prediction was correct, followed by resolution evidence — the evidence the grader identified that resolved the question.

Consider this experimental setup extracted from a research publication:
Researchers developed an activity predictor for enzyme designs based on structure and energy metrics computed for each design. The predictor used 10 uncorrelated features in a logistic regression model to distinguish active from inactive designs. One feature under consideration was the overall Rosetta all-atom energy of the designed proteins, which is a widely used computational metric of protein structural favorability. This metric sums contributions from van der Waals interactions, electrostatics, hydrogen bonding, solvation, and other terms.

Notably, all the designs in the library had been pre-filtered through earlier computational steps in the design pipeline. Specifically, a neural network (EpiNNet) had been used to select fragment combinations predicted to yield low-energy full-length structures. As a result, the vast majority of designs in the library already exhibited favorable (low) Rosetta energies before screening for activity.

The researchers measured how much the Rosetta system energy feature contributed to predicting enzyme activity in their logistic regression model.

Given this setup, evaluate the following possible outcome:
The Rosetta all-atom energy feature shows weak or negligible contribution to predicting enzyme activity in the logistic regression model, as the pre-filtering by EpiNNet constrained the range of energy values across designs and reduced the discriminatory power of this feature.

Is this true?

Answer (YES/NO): YES